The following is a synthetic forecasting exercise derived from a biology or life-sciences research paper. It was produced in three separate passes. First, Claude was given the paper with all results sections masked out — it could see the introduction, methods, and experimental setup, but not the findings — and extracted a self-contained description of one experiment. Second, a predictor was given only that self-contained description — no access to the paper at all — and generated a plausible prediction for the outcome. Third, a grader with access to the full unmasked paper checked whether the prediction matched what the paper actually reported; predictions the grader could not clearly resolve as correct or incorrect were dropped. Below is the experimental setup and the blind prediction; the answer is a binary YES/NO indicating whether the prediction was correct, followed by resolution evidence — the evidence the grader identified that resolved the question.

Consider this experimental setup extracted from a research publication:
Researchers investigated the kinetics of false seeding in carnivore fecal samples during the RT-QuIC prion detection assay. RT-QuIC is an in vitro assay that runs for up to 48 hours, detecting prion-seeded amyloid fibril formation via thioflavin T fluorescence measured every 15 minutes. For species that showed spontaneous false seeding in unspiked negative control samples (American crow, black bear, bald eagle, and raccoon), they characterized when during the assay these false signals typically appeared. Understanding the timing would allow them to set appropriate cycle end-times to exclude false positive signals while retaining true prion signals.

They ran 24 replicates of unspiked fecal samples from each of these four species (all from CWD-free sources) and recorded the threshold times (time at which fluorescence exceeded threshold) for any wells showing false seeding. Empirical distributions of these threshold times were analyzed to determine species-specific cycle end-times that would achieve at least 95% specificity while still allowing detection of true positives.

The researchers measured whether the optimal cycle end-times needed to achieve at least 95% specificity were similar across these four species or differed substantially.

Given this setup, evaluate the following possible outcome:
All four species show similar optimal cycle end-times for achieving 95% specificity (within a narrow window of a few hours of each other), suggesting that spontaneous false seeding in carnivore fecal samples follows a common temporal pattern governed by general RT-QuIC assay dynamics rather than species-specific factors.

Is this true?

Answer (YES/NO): NO